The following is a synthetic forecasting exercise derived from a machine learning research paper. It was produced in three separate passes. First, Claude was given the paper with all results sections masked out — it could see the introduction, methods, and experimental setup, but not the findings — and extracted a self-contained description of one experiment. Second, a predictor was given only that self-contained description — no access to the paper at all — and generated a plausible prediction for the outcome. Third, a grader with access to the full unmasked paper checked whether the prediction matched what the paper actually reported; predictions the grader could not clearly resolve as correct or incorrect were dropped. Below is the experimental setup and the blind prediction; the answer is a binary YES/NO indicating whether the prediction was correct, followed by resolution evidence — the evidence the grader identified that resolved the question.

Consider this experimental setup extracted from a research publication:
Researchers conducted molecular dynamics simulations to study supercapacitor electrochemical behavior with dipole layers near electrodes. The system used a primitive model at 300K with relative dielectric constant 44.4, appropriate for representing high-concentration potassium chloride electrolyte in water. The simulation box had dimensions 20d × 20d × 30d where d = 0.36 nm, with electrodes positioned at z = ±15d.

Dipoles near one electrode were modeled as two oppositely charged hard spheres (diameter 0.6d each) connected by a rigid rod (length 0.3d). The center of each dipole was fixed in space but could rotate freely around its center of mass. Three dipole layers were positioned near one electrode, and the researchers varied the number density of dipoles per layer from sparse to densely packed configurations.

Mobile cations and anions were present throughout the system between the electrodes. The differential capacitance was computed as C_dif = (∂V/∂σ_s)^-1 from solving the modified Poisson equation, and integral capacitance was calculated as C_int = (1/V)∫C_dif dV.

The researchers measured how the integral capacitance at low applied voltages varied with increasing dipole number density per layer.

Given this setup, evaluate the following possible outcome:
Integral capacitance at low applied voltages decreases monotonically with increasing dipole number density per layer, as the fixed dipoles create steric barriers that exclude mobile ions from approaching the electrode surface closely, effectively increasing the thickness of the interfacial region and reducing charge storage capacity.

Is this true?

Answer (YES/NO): NO